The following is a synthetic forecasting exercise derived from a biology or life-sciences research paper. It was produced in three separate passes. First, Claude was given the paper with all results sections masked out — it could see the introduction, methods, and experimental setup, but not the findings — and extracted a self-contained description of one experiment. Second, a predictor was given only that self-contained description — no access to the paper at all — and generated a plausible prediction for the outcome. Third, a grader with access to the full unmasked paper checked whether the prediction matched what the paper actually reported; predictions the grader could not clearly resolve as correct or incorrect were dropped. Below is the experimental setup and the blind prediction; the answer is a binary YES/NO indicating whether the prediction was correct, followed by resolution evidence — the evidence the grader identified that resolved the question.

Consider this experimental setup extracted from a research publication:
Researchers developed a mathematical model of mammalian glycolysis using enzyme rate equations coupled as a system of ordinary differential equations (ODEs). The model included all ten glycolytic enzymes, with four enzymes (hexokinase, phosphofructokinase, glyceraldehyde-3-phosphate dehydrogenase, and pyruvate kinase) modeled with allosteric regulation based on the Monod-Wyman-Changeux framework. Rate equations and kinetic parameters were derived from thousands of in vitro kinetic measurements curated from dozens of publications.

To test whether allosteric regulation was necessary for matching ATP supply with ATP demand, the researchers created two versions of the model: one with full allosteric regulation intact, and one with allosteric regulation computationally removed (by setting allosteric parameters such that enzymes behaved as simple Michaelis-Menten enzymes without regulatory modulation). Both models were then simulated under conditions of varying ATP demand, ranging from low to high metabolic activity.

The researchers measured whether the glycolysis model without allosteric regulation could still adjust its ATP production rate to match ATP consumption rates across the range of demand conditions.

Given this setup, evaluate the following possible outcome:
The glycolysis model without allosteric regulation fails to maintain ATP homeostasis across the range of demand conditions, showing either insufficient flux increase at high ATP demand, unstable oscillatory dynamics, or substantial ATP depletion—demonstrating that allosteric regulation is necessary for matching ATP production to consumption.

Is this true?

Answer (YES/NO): NO